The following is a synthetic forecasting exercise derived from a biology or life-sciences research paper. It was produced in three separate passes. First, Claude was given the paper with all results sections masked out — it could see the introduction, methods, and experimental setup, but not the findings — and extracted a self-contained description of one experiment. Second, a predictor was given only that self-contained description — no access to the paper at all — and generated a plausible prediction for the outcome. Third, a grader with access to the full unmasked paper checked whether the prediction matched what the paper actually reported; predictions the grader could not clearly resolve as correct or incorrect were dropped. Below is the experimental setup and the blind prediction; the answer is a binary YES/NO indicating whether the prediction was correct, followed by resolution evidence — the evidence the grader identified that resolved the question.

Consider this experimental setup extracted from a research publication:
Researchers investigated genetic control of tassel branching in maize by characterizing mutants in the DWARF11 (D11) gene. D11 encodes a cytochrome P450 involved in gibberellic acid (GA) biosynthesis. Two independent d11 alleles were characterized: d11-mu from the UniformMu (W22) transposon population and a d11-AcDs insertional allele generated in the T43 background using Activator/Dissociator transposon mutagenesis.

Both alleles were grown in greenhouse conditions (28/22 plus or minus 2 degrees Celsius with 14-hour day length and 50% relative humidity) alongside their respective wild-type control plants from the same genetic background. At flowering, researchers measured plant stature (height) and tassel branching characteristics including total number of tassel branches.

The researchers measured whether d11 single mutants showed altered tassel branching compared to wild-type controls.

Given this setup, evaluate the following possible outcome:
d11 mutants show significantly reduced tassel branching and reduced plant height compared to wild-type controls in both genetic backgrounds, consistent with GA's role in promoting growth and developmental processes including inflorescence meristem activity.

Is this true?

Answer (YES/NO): NO